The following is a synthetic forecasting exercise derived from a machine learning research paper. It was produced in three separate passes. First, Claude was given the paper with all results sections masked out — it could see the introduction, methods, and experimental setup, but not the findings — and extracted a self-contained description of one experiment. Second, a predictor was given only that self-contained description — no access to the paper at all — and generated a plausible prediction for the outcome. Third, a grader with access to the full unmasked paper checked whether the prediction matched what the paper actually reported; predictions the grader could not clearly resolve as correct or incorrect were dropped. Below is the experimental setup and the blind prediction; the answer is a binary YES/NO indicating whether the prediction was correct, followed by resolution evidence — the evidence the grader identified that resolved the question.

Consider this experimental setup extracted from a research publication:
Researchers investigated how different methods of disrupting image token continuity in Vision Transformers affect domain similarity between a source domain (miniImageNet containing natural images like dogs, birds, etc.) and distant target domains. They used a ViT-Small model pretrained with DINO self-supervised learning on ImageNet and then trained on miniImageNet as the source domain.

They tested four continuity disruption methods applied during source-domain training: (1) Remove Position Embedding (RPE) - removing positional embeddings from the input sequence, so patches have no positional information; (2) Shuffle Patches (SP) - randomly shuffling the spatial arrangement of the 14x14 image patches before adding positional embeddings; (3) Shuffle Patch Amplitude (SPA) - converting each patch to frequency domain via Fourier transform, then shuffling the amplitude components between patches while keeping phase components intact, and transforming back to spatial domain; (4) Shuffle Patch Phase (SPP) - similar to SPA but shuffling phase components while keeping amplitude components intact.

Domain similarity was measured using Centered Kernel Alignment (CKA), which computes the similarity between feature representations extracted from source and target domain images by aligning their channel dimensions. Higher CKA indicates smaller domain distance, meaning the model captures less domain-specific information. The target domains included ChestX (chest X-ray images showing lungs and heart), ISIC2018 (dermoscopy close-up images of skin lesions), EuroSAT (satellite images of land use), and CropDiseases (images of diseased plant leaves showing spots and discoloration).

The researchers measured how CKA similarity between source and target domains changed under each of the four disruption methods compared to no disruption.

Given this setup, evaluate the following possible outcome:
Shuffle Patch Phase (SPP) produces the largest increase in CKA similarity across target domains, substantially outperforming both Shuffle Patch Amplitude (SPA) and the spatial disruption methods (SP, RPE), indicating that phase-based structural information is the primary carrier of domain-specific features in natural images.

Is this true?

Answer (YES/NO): NO